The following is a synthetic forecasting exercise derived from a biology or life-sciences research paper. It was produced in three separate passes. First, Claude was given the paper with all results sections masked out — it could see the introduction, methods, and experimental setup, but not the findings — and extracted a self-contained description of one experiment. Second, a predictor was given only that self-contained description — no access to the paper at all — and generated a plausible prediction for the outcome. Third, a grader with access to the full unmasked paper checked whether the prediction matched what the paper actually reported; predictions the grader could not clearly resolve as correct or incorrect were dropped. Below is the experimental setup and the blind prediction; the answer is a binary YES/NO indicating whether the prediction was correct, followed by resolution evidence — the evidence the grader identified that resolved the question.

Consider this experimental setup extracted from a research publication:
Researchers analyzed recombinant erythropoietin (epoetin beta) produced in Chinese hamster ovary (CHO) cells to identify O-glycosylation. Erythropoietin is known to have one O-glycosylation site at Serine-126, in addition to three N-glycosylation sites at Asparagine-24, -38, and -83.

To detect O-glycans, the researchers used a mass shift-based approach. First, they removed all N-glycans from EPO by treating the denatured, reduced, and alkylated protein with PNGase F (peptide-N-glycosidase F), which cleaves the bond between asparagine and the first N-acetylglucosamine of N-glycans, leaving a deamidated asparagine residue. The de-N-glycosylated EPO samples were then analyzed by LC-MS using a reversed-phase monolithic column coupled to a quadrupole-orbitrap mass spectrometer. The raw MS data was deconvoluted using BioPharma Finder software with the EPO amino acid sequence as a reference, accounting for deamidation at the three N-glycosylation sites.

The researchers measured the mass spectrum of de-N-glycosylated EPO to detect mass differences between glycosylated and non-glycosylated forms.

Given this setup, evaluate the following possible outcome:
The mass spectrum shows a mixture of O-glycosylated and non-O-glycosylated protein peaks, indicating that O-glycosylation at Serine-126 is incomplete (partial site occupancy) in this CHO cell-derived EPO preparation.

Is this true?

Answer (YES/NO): YES